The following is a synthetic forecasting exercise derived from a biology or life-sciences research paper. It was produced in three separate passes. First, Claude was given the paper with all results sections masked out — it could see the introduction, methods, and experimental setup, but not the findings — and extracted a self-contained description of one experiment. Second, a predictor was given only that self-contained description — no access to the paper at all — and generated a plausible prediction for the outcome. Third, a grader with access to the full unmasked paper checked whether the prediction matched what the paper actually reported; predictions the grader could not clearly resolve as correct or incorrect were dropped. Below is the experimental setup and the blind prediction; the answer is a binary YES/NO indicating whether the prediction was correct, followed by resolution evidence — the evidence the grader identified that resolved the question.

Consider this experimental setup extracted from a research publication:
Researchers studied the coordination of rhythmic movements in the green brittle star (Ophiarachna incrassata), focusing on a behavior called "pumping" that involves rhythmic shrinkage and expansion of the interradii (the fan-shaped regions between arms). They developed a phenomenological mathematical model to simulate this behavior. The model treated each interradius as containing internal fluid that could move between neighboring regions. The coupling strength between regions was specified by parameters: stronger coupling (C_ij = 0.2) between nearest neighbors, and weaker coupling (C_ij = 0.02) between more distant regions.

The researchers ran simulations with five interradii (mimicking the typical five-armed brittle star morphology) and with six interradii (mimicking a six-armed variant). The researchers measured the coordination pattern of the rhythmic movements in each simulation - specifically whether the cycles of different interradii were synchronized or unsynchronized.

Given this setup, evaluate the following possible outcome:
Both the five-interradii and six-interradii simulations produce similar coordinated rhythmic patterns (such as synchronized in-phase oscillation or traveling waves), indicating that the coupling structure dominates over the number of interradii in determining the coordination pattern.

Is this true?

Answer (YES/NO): NO